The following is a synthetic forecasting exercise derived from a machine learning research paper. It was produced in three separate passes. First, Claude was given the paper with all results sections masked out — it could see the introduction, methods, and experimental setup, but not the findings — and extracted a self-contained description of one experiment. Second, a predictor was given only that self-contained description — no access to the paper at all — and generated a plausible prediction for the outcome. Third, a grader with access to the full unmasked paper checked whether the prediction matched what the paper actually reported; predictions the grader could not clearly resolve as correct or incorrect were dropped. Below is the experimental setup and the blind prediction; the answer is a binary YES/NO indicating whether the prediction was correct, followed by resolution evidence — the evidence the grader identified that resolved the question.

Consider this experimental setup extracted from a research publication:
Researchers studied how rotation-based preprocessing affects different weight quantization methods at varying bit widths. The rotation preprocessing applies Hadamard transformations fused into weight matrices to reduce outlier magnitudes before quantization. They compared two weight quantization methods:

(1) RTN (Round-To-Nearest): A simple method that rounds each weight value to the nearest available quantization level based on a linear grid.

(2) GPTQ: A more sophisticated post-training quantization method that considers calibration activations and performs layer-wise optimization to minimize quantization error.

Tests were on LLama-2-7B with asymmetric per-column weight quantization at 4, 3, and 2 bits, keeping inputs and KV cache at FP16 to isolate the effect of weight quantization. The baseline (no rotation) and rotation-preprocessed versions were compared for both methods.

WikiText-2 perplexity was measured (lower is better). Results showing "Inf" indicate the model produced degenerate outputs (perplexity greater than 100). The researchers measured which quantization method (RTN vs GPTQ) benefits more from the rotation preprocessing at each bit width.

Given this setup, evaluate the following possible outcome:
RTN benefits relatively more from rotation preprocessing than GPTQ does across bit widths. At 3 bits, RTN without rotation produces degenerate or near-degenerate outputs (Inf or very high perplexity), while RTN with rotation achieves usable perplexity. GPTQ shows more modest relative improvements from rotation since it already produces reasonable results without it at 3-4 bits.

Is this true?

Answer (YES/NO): NO